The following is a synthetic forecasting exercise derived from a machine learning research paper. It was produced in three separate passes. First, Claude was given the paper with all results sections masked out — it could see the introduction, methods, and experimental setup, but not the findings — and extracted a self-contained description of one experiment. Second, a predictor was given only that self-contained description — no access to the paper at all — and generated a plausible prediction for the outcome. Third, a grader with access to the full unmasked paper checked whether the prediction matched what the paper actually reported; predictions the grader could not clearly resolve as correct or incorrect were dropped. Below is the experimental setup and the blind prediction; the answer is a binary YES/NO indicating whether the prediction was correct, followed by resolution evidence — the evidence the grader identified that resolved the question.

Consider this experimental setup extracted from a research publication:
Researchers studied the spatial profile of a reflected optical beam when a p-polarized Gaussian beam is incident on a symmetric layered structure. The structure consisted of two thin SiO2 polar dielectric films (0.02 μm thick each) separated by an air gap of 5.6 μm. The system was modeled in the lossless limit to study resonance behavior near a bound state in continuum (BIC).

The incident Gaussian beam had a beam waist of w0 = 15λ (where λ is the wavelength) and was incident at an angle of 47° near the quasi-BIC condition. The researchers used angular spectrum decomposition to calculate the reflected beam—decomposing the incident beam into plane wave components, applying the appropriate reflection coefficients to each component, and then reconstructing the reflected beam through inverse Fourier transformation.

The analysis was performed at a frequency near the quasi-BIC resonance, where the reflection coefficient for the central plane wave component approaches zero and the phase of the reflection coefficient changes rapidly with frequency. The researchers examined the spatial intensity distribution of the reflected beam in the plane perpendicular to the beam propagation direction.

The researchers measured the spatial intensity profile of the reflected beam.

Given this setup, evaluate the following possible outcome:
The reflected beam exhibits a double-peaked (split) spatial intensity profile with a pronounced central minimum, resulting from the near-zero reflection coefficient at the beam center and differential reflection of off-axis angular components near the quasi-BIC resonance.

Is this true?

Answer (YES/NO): YES